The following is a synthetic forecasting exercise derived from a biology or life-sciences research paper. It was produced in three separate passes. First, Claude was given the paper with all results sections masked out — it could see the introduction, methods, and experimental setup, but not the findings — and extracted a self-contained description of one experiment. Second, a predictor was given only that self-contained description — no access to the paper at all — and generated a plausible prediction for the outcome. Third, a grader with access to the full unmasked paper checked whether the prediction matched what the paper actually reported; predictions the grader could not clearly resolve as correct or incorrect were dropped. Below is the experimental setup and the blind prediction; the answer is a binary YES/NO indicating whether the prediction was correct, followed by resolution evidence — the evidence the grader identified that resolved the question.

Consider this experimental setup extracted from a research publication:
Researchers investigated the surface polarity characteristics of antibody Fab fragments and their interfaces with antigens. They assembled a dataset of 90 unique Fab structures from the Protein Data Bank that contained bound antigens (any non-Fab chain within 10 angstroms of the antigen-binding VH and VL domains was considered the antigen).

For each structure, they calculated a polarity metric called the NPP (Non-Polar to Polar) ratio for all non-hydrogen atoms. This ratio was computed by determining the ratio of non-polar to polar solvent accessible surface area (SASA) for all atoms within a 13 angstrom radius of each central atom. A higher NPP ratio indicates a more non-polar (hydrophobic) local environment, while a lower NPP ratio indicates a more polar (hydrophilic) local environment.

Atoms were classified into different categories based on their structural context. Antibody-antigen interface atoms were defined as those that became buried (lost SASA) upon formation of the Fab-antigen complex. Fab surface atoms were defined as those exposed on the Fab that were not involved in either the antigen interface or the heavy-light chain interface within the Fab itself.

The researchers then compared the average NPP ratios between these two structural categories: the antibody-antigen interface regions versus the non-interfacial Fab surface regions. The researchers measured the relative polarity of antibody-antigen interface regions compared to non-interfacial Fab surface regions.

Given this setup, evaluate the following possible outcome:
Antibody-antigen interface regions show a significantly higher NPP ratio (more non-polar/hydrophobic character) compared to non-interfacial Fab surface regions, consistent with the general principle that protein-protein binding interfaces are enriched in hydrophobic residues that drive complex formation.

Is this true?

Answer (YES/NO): NO